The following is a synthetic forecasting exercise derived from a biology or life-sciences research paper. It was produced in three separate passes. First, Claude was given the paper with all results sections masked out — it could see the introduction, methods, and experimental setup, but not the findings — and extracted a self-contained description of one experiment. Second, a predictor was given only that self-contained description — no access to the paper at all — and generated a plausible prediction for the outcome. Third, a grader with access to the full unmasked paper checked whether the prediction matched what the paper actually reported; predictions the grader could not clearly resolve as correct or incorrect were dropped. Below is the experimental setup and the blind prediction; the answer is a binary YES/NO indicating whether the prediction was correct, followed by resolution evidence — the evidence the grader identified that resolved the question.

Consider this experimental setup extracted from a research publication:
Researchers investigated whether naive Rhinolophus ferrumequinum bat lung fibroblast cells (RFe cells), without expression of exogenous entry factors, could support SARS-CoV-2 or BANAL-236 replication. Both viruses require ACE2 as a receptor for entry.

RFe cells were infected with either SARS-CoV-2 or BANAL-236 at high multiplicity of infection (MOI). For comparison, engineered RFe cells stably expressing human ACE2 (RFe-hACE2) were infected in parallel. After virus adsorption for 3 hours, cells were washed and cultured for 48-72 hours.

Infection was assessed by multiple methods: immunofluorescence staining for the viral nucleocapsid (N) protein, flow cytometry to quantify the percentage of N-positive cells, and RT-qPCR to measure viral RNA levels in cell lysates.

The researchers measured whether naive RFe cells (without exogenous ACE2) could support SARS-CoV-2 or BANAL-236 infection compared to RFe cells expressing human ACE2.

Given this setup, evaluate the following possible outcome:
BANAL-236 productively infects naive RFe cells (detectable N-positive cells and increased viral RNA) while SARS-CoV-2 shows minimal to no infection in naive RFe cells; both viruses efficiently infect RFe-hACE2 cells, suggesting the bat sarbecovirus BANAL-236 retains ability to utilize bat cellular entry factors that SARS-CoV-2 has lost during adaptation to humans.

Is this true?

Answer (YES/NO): NO